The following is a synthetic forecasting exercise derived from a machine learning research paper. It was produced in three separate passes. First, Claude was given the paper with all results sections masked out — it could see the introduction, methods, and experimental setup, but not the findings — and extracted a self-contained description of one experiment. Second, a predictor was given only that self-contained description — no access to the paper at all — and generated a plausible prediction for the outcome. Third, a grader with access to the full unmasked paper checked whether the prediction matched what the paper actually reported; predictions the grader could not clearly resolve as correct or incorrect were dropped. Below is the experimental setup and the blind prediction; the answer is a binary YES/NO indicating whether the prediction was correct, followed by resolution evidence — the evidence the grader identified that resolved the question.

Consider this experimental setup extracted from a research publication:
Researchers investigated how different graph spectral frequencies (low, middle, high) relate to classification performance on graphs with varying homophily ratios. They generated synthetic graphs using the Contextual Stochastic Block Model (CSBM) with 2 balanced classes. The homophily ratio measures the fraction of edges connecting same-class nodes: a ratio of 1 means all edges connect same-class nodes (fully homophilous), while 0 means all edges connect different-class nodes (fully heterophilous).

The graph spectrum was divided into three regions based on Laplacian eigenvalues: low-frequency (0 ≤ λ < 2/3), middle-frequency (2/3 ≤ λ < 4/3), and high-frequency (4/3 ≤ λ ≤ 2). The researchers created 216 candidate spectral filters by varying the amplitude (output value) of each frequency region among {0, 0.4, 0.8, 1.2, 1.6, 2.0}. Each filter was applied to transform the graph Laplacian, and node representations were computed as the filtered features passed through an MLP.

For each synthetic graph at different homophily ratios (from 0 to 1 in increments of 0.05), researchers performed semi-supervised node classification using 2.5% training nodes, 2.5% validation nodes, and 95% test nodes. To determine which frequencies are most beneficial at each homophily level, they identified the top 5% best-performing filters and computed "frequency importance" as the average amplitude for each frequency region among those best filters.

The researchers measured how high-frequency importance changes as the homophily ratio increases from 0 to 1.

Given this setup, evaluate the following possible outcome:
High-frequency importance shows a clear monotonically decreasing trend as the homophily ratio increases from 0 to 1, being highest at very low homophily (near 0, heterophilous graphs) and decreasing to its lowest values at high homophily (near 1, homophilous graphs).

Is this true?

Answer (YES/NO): YES